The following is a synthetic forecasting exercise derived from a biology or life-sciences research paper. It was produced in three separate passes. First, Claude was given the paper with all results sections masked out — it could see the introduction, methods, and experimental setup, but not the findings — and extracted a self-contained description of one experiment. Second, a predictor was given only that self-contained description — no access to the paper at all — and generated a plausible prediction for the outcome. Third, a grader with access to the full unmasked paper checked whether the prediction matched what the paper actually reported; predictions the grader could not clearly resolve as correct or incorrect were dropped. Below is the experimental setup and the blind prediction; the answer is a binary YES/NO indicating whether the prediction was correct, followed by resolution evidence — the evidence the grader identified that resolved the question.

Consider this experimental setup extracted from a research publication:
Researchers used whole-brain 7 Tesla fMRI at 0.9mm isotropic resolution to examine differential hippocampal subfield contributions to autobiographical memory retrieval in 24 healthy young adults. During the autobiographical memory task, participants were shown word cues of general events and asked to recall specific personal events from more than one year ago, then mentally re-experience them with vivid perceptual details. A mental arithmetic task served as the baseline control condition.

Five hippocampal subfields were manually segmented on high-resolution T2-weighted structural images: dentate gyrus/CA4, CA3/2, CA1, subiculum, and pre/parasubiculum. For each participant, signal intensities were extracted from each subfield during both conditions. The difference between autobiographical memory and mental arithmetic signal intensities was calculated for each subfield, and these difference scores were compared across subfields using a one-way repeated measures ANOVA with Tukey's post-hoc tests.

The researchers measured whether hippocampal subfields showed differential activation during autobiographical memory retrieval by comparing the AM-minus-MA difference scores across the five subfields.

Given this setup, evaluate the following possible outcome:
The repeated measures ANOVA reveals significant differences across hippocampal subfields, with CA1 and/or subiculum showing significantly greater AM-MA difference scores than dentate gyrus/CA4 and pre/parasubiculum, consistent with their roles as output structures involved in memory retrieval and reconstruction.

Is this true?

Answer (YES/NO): NO